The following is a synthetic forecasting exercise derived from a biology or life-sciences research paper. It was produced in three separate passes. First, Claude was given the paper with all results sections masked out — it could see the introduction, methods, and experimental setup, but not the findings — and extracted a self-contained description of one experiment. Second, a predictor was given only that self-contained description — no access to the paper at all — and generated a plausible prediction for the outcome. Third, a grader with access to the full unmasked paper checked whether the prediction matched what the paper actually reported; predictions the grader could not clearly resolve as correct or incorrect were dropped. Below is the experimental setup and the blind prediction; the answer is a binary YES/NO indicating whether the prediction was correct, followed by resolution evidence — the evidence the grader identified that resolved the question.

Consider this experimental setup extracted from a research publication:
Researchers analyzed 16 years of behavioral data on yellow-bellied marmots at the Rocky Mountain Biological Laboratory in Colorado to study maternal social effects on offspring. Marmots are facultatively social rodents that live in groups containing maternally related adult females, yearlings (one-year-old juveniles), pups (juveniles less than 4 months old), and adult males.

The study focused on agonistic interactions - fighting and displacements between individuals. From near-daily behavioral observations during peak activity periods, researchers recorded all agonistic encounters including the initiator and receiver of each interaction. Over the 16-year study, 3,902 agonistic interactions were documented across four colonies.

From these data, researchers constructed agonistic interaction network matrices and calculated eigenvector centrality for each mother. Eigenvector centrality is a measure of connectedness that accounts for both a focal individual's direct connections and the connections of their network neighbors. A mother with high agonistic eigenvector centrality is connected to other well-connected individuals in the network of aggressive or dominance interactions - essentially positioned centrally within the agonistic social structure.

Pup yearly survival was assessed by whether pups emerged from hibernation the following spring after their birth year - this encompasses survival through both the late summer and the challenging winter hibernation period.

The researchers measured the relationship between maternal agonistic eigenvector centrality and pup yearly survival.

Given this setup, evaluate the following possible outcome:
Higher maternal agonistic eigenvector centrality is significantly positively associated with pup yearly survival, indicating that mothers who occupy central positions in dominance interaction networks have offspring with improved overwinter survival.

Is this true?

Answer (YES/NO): NO